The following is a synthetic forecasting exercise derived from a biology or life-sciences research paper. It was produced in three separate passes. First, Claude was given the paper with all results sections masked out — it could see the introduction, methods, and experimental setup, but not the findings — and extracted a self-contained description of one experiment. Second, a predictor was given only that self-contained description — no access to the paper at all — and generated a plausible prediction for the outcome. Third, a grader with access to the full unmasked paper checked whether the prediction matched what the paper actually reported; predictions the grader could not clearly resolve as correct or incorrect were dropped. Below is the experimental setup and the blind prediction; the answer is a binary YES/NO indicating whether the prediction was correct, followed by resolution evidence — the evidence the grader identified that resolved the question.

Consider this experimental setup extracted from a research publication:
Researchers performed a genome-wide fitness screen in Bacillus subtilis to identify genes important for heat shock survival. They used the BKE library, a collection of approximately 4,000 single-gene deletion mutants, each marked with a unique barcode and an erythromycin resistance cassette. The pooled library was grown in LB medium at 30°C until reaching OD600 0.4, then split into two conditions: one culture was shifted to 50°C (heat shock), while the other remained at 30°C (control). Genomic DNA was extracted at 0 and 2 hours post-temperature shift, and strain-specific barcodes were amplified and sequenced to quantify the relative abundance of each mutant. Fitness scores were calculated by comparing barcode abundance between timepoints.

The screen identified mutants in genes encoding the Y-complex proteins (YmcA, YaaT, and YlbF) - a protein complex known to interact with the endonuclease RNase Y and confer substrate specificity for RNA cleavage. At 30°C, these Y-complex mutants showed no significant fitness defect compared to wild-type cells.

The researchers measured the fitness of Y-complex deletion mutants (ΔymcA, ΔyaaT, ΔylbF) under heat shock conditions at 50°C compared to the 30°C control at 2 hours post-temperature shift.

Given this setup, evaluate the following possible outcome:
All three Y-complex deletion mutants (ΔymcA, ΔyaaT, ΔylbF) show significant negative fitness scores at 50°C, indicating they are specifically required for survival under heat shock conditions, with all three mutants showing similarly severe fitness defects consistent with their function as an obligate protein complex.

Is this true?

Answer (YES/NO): NO